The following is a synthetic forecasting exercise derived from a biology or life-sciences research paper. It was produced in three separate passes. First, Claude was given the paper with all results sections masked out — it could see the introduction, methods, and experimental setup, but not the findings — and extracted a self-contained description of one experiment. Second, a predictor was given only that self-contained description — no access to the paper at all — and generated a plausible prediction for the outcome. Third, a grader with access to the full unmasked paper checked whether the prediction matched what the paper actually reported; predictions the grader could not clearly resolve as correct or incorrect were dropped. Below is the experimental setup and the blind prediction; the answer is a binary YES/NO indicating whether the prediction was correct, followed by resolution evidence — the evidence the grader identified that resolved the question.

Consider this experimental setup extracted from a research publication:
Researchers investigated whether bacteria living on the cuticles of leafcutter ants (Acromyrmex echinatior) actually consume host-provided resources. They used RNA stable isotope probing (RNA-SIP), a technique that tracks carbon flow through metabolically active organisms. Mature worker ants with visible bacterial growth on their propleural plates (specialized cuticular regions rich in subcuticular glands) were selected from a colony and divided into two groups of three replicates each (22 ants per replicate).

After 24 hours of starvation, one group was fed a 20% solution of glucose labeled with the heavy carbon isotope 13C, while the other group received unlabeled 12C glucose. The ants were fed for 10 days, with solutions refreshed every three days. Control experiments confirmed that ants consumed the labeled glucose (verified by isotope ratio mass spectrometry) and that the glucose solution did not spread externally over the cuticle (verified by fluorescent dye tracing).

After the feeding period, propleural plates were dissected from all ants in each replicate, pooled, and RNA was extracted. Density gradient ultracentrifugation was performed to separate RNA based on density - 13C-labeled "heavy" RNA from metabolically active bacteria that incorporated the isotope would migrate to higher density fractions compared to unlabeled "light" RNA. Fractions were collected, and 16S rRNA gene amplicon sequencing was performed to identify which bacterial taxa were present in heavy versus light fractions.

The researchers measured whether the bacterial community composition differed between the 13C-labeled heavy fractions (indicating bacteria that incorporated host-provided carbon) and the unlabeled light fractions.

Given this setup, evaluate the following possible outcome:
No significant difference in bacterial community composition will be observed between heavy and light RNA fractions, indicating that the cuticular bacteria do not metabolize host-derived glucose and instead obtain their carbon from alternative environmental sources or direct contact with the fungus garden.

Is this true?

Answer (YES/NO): NO